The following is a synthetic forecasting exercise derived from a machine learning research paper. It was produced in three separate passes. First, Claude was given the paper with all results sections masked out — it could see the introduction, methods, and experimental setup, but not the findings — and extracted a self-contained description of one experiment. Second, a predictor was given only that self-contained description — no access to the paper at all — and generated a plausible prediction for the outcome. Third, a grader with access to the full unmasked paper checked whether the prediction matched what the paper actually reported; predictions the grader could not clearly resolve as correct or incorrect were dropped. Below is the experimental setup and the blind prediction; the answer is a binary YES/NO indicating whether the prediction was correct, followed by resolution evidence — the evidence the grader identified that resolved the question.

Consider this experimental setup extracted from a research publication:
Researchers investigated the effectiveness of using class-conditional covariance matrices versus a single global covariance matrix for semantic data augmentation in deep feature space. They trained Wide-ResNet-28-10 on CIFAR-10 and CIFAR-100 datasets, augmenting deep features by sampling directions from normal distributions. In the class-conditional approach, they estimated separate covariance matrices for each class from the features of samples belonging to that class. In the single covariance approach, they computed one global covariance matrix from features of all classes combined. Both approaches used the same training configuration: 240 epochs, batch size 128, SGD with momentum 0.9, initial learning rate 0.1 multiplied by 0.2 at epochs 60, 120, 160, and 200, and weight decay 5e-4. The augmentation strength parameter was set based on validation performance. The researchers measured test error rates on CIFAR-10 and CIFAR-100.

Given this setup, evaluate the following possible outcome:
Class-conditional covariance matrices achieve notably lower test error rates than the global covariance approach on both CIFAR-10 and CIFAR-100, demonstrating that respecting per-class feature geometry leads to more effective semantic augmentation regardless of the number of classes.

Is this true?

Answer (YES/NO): NO